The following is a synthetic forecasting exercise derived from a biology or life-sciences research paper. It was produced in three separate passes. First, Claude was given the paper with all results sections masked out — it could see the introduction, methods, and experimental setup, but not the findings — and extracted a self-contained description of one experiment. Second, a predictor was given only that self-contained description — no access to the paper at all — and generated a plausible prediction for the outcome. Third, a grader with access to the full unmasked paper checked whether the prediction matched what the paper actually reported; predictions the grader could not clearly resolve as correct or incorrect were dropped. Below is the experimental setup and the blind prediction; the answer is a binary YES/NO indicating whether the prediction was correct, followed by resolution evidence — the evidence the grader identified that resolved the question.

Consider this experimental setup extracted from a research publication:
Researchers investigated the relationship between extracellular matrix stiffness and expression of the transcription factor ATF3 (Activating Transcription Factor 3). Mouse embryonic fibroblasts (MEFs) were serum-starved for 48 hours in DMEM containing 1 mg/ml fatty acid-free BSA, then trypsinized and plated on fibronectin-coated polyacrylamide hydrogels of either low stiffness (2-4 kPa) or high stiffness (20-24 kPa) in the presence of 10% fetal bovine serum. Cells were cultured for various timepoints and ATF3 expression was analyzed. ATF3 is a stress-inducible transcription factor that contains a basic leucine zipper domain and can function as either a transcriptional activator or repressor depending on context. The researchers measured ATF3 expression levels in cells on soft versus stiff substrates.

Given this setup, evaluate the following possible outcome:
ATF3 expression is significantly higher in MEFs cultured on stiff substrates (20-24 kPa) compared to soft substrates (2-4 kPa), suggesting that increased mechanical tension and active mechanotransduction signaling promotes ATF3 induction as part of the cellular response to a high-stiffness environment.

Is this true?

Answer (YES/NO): NO